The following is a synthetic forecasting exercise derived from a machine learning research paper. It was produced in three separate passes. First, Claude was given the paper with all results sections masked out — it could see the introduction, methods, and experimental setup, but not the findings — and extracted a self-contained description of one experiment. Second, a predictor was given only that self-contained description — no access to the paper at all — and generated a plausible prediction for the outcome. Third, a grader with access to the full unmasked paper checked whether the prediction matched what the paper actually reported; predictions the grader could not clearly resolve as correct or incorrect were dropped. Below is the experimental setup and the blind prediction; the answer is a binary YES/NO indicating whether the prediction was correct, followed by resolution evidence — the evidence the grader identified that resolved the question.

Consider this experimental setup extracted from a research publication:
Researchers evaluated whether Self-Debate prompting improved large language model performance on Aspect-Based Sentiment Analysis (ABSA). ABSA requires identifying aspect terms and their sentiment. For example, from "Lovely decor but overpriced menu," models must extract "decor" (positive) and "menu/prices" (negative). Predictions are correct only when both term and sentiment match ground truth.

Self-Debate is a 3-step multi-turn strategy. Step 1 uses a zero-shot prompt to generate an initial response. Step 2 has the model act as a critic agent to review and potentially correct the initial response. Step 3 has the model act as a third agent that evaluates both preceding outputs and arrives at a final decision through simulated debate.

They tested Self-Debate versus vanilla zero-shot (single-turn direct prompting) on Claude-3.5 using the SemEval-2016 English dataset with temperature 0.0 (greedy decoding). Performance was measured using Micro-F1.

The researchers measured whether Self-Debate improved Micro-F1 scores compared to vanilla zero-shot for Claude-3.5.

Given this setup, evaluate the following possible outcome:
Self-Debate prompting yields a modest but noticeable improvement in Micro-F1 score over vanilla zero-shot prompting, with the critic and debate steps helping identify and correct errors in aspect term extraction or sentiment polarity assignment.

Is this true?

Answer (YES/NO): NO